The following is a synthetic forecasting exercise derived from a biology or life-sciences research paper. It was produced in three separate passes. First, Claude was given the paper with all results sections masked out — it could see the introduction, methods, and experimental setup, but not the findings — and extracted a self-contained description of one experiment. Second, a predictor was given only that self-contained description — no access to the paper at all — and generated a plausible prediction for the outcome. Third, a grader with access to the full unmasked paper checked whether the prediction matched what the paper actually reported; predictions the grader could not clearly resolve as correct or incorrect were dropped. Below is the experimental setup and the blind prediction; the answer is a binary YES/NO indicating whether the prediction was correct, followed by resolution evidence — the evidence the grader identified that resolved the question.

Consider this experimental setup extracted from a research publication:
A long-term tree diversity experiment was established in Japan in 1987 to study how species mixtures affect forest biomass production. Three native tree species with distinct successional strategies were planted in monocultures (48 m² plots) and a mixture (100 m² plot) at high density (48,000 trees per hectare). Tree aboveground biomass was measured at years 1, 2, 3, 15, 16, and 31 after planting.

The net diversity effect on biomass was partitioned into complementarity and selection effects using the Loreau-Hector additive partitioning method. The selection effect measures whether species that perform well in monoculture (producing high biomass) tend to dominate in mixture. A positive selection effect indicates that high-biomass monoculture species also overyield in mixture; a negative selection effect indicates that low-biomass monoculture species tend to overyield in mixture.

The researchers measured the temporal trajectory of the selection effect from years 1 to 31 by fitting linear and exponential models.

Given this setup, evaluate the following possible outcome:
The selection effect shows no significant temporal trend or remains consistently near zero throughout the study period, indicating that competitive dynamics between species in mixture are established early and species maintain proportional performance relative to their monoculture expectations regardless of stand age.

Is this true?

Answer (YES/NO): NO